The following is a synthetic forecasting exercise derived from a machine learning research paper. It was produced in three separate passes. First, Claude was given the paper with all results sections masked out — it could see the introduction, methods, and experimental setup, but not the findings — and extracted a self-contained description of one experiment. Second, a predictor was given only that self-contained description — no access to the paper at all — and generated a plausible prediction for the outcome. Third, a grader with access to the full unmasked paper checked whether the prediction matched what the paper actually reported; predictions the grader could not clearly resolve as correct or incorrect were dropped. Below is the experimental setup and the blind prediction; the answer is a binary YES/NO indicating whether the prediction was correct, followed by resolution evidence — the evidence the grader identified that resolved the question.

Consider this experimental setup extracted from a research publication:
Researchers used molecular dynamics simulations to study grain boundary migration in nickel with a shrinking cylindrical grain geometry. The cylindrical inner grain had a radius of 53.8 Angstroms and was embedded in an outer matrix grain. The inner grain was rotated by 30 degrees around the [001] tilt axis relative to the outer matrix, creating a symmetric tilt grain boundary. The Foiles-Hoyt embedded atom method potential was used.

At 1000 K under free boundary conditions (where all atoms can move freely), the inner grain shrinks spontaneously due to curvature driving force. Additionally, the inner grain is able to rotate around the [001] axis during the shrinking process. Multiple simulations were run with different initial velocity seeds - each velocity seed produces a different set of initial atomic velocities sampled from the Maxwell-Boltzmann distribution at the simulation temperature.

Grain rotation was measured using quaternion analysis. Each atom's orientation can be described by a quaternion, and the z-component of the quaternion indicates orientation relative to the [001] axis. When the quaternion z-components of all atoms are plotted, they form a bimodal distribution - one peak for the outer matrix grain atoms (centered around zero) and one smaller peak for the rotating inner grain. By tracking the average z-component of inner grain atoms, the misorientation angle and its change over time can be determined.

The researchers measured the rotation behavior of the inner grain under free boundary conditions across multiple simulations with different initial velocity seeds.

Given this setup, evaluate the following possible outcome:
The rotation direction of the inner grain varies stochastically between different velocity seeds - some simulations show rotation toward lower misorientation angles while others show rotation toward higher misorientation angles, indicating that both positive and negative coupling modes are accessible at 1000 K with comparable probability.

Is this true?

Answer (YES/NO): NO